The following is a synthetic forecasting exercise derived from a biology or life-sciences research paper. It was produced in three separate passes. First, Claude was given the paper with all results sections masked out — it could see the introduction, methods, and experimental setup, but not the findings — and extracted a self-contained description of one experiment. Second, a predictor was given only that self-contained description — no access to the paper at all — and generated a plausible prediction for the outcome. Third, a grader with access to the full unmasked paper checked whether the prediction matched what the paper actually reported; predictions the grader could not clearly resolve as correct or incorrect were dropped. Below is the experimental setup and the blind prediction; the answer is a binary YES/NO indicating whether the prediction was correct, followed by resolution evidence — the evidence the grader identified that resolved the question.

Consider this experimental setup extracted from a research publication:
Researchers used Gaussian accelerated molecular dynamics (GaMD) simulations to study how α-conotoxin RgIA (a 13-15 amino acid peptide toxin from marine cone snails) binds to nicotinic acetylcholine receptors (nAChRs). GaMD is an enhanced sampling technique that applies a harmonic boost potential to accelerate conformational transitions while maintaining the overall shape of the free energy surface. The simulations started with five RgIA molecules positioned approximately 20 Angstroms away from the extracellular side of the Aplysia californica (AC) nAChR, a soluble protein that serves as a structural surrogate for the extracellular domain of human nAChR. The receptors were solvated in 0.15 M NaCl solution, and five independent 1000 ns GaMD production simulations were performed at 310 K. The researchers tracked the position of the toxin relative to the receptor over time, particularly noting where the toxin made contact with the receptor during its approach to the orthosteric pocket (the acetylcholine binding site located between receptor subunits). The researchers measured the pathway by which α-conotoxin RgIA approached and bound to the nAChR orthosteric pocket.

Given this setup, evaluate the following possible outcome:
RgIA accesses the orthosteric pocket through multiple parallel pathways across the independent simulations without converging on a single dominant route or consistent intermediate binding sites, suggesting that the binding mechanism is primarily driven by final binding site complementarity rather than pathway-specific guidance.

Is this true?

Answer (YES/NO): NO